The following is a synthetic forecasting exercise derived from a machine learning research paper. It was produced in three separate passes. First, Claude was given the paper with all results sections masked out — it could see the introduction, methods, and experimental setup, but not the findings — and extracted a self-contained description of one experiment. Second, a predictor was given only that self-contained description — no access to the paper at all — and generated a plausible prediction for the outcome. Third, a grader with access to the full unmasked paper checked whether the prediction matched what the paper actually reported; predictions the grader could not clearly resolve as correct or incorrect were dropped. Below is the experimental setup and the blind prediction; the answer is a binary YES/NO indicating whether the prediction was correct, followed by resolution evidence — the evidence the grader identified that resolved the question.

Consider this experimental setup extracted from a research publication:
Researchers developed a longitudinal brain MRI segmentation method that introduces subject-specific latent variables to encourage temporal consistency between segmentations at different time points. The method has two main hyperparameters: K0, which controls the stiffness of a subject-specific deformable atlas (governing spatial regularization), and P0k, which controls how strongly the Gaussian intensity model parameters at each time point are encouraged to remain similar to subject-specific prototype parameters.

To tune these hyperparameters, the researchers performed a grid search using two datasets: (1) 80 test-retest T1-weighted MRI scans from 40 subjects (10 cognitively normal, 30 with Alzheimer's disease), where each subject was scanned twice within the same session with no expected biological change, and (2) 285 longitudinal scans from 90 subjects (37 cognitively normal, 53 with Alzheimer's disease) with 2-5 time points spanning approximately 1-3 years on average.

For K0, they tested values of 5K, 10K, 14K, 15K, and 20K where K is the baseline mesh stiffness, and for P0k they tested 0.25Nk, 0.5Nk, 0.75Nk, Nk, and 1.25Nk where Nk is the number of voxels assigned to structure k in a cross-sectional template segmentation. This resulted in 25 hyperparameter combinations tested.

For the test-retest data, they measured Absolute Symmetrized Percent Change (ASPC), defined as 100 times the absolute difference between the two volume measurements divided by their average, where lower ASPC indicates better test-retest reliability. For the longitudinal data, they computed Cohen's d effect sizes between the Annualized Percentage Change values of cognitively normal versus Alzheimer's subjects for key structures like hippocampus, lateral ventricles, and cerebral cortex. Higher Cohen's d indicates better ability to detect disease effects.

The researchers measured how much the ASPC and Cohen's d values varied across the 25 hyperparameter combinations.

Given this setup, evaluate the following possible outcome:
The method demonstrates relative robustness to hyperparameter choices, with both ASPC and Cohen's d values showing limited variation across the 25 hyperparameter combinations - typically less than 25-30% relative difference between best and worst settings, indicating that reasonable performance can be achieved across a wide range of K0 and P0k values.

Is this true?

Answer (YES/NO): YES